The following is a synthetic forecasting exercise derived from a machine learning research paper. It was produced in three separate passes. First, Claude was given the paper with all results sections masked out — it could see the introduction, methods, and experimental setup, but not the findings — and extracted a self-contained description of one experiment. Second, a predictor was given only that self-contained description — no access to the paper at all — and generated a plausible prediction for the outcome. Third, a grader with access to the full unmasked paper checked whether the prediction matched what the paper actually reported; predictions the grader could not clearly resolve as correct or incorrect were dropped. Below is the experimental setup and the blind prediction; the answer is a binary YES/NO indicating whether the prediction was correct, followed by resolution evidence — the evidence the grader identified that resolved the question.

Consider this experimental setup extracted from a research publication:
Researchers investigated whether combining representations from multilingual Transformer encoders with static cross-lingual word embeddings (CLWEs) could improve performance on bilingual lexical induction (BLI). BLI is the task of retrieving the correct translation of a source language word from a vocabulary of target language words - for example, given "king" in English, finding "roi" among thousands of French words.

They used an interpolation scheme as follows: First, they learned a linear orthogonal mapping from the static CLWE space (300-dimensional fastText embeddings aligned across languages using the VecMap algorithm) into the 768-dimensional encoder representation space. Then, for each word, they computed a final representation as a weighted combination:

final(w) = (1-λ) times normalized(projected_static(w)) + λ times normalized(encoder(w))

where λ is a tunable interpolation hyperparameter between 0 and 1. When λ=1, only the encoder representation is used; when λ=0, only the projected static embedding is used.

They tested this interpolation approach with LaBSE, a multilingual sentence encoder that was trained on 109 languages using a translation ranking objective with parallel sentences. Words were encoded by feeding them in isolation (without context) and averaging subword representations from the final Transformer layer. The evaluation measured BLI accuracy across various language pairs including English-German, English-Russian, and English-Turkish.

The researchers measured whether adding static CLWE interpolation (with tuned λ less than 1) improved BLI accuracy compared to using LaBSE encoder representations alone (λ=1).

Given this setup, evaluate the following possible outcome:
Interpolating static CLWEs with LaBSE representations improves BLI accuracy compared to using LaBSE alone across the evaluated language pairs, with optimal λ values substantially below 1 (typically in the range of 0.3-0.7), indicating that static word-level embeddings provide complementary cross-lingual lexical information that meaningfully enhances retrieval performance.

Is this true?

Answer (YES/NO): YES